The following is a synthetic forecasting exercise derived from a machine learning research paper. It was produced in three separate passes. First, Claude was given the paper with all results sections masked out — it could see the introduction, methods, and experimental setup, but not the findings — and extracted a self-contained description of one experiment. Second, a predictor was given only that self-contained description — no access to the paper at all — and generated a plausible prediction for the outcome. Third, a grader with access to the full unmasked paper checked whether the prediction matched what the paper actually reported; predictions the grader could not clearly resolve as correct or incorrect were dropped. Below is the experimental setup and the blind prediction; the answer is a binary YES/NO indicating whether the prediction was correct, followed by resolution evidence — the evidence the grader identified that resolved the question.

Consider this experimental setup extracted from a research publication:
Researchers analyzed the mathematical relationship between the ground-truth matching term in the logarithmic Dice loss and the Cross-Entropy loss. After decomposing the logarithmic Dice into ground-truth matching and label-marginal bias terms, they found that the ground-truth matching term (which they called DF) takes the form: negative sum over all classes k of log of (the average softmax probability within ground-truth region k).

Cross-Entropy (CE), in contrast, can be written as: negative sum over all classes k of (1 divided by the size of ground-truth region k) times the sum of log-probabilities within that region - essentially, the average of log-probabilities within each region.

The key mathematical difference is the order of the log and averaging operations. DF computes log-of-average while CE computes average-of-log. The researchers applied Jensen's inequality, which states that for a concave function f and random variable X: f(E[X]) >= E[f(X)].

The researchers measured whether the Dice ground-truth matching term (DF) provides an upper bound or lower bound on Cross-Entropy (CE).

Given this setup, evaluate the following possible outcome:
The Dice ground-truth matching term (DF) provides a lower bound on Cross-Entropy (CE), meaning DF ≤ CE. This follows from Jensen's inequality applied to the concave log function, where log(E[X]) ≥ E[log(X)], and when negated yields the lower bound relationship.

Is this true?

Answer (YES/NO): YES